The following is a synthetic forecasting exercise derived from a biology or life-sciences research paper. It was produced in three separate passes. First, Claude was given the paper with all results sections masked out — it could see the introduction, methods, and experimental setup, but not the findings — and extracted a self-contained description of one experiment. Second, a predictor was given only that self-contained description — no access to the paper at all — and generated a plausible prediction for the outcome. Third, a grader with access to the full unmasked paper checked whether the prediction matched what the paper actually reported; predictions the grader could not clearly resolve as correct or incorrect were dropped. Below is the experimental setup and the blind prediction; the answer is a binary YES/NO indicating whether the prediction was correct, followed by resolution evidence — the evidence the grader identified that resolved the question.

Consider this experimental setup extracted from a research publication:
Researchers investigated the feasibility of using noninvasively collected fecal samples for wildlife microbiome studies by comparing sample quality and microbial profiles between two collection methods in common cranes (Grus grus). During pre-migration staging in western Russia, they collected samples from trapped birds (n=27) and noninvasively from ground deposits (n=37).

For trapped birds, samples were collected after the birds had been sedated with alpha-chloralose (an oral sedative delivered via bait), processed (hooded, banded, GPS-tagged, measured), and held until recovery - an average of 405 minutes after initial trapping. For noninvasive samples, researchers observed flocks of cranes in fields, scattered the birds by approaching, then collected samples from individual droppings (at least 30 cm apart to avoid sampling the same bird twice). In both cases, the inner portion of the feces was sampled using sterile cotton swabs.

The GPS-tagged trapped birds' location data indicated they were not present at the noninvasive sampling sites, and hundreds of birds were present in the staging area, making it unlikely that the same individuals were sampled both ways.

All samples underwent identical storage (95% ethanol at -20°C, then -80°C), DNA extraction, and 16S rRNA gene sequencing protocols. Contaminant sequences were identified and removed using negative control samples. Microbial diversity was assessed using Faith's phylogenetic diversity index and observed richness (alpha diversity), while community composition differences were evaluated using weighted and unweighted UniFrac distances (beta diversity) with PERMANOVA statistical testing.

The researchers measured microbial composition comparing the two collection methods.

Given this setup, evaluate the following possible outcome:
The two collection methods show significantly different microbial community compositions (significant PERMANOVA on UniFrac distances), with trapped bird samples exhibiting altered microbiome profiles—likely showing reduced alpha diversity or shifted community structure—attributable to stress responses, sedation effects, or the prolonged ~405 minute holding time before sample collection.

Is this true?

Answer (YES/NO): NO